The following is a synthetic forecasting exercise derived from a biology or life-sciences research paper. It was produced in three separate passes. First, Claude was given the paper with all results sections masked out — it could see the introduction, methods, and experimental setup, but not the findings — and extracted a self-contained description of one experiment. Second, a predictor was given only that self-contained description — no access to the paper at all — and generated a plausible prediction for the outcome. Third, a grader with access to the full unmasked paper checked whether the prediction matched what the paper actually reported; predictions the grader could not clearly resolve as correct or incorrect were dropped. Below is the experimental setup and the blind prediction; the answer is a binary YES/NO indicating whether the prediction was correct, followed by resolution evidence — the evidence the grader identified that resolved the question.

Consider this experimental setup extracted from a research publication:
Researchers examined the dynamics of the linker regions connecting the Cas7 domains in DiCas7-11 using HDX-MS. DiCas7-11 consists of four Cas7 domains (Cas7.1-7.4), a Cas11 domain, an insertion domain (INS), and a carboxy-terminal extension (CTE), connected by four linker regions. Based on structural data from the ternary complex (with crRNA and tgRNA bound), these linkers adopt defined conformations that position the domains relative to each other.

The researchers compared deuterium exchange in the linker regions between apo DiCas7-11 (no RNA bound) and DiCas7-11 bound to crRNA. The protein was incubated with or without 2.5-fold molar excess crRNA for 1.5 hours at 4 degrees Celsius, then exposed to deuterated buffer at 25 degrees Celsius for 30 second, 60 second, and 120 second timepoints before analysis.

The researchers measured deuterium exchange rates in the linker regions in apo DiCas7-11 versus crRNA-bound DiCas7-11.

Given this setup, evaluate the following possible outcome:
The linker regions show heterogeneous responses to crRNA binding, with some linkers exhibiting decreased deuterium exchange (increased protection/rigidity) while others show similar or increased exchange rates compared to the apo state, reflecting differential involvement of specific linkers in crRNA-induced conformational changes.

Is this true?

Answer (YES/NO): NO